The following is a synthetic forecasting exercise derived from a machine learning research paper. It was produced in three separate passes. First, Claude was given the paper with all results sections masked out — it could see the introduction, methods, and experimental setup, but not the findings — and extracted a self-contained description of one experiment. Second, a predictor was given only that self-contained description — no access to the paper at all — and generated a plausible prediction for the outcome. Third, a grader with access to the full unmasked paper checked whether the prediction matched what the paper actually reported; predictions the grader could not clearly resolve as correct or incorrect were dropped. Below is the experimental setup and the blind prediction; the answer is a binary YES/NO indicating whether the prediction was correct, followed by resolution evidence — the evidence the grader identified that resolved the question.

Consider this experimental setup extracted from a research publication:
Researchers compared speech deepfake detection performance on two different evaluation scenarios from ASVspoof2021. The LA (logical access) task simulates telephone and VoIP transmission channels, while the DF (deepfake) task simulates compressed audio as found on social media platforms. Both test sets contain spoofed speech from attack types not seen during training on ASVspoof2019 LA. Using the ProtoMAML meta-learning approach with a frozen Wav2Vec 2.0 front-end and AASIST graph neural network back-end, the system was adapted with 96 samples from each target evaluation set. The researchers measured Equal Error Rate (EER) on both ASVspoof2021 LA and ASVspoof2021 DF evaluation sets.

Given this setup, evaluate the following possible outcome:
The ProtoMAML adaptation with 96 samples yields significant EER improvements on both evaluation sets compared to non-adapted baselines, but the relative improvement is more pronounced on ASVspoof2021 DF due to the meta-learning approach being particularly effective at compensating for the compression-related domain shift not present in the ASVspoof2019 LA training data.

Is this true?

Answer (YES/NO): NO